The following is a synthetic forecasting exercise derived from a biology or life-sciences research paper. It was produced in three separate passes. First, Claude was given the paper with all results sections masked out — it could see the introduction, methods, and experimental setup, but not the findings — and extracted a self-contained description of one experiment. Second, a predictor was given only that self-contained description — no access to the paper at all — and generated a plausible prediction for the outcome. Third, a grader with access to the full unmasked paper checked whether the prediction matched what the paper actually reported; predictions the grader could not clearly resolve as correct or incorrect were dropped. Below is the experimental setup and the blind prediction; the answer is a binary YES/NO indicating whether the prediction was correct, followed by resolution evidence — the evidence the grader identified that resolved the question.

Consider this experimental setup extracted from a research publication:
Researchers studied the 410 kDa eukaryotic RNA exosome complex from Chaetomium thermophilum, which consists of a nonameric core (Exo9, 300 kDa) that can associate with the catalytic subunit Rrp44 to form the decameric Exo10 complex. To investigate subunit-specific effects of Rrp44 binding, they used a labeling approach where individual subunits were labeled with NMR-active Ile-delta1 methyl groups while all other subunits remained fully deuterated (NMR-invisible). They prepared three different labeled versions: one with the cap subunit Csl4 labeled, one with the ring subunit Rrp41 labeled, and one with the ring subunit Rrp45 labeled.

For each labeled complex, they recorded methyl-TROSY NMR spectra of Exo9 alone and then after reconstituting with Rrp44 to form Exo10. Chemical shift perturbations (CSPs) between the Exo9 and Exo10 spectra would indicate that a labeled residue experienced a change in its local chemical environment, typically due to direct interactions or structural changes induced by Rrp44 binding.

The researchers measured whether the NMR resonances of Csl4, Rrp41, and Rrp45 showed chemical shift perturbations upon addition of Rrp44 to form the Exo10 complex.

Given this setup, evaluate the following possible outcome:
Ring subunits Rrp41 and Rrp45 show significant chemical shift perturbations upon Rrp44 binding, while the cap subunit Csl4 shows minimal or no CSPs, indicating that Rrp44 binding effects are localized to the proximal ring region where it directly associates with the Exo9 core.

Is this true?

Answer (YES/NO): YES